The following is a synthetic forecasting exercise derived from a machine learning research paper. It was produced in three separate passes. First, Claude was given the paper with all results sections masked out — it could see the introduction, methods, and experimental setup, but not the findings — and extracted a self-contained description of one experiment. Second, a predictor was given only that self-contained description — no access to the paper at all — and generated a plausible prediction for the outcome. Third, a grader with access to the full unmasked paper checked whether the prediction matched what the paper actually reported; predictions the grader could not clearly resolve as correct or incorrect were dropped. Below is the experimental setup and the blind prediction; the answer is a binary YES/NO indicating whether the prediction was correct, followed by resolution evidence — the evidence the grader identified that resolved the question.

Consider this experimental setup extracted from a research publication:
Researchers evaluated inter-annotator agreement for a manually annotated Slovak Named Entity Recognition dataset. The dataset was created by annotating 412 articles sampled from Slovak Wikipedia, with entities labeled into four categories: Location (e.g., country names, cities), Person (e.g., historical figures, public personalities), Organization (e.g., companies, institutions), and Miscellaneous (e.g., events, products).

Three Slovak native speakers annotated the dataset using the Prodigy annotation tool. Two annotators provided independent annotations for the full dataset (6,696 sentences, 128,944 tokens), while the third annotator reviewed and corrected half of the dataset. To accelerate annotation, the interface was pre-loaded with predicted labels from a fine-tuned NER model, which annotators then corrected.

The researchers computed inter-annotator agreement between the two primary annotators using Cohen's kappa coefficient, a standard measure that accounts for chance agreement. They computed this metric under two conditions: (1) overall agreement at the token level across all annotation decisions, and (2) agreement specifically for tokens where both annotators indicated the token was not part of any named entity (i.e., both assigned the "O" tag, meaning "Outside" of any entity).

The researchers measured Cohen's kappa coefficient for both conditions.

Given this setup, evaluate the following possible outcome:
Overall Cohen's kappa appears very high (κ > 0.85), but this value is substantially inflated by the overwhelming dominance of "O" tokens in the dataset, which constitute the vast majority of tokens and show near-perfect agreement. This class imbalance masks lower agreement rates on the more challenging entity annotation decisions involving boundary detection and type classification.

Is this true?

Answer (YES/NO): NO